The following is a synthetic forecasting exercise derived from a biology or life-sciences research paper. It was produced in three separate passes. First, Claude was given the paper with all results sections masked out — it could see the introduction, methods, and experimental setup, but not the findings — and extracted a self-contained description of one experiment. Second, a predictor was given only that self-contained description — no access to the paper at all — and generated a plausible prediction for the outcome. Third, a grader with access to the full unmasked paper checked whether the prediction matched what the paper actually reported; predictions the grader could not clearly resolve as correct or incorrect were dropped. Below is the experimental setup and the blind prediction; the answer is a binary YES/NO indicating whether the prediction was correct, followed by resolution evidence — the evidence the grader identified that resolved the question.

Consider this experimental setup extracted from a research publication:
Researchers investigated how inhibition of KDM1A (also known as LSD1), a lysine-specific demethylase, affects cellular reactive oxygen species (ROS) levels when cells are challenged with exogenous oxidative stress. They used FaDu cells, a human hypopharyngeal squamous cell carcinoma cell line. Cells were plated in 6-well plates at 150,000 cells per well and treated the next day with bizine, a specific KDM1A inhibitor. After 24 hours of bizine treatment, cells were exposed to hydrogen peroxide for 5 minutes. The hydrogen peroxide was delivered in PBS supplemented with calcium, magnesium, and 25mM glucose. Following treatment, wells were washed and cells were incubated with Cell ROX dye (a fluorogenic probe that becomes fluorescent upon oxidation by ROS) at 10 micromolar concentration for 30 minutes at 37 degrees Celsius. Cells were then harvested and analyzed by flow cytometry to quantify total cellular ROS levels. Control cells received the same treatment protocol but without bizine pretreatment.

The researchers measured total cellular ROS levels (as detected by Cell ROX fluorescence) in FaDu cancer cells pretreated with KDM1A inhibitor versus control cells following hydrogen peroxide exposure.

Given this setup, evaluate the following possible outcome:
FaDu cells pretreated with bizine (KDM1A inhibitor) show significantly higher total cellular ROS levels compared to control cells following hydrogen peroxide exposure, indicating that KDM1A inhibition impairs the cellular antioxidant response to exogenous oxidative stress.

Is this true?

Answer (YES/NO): YES